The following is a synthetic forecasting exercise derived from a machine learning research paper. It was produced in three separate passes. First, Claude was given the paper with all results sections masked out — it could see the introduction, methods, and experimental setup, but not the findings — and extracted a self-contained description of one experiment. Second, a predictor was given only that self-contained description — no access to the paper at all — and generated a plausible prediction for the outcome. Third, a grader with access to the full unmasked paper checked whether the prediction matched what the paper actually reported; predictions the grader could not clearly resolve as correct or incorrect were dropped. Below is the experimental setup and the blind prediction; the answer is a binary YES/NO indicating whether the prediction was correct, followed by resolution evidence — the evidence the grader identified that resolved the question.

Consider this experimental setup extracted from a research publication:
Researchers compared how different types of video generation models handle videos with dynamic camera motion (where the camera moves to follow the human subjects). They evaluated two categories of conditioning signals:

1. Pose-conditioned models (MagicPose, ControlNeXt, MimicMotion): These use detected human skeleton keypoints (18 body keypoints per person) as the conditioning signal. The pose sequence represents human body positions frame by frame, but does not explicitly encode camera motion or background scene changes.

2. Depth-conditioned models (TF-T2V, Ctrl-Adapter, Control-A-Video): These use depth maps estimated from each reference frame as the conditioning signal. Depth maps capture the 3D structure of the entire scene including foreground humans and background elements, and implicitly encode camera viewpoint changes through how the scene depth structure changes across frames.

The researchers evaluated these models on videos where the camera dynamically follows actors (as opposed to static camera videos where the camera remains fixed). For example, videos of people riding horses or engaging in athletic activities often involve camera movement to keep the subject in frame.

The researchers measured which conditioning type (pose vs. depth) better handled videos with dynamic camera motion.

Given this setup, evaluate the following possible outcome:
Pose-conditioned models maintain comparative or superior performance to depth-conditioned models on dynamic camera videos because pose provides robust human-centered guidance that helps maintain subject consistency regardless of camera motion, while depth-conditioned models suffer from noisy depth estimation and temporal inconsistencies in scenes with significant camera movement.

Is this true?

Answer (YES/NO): NO